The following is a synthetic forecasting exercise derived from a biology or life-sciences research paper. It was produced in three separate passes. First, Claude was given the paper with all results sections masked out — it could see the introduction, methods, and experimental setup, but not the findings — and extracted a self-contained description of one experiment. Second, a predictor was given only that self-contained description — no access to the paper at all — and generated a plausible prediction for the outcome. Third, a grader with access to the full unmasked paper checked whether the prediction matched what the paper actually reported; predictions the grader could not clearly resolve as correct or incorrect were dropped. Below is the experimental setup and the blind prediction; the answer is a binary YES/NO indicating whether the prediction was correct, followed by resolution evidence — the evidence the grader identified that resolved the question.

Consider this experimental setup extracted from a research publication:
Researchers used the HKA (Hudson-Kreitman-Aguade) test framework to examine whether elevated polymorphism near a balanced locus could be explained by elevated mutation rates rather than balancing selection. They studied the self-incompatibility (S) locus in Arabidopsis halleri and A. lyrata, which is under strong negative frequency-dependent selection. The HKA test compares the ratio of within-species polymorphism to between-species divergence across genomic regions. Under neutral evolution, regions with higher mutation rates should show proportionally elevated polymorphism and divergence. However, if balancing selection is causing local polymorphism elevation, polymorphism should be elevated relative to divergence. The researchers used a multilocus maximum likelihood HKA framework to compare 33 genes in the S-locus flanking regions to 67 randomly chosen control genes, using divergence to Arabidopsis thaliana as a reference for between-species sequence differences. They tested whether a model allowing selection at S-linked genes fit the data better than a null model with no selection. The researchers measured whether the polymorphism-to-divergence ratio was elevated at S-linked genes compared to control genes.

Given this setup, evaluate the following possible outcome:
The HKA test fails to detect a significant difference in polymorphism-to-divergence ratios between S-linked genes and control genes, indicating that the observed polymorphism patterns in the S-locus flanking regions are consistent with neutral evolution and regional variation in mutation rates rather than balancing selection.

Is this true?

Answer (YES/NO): NO